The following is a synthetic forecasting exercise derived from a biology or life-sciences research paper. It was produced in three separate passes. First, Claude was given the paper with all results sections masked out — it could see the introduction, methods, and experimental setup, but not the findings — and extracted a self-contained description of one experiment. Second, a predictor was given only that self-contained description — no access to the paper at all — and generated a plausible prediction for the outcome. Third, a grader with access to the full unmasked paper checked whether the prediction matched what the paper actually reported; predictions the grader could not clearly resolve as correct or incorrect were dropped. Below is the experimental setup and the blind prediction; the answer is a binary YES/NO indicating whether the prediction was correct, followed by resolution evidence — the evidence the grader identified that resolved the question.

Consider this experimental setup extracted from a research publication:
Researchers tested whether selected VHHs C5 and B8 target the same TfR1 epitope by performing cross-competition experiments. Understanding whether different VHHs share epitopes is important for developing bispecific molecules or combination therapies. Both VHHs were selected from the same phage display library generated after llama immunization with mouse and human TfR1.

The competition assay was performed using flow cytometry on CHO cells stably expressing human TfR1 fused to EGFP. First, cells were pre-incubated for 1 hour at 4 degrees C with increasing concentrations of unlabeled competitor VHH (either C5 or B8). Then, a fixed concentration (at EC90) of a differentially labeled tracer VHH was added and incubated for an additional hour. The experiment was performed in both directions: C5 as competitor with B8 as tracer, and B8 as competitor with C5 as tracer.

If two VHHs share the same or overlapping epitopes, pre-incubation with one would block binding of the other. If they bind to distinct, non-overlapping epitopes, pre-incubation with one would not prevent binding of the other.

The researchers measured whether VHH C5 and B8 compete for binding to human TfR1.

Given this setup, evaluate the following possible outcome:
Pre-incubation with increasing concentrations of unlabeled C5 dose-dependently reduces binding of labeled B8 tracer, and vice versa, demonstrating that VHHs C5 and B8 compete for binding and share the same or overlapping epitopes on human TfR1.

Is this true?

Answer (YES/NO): YES